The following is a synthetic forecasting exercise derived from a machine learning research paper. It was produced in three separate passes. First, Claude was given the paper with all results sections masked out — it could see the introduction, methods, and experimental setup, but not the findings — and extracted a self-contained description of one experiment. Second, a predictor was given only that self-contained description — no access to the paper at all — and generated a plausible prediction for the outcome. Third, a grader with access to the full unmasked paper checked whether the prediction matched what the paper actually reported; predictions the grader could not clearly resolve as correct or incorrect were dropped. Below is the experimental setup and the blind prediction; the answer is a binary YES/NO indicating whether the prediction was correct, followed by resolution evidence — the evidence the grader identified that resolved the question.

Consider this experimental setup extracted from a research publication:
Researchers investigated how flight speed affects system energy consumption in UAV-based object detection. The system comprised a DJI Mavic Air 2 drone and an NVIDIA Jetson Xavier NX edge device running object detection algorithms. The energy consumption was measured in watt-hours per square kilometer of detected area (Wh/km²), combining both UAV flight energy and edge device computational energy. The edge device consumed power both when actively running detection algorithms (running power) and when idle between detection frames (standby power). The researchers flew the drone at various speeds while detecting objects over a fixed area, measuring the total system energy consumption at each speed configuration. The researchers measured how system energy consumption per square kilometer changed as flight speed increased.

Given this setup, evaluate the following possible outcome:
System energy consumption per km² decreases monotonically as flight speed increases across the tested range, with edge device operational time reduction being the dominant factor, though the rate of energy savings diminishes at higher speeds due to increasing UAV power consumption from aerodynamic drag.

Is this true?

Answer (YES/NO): NO